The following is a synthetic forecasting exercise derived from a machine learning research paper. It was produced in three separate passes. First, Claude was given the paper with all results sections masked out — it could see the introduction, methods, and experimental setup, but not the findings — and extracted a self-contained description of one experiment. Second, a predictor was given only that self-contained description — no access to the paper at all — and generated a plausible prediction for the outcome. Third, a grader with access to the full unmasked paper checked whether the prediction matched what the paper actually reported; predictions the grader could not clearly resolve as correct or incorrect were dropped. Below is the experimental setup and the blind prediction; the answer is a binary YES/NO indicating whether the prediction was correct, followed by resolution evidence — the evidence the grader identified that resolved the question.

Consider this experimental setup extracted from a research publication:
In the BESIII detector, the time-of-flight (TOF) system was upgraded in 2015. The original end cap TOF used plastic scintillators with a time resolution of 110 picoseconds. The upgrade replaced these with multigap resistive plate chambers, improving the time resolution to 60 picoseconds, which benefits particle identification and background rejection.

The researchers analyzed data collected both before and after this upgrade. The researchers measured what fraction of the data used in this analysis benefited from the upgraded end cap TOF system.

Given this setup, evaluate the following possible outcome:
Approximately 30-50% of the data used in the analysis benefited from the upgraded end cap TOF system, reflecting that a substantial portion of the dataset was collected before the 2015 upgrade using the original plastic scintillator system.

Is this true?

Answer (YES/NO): NO